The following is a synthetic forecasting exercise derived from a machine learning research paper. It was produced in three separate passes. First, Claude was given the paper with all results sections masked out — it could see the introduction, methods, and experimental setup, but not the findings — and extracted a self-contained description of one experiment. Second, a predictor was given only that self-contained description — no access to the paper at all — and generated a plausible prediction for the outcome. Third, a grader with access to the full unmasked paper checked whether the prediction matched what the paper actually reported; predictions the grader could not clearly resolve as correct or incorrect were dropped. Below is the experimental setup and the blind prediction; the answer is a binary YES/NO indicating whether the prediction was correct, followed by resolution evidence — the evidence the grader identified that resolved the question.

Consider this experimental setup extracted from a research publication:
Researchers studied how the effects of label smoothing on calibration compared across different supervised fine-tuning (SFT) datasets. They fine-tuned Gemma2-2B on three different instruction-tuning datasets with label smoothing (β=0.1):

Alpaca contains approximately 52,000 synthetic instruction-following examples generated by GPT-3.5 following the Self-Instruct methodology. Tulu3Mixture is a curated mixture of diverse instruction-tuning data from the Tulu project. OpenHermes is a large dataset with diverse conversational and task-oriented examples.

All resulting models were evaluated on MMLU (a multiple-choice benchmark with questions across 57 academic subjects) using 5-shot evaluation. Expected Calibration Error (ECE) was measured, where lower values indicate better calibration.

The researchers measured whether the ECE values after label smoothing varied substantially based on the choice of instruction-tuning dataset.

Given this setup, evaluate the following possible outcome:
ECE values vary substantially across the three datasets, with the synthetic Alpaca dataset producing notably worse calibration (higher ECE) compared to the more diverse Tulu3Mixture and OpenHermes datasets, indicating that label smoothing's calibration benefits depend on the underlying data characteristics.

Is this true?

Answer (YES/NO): YES